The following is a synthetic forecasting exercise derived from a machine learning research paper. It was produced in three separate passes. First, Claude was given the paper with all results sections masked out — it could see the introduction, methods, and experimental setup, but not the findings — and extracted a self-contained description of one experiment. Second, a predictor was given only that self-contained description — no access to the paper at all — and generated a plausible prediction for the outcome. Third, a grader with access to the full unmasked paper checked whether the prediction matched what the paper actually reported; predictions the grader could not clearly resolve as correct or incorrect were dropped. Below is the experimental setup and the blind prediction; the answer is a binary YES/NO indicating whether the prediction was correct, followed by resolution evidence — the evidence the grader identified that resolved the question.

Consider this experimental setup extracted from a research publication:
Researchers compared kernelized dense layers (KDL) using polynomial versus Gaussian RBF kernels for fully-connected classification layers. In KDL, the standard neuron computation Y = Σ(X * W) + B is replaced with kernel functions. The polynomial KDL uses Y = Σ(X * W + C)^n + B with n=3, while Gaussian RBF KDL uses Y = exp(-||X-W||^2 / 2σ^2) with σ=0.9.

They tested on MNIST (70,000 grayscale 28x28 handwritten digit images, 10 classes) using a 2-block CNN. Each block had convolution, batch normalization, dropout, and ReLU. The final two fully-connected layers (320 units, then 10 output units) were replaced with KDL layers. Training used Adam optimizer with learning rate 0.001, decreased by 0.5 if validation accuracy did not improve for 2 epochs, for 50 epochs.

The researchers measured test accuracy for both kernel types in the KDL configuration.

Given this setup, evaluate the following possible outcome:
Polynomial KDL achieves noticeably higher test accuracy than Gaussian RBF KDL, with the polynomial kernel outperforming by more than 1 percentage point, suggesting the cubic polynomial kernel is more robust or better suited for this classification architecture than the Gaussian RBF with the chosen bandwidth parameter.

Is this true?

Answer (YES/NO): NO